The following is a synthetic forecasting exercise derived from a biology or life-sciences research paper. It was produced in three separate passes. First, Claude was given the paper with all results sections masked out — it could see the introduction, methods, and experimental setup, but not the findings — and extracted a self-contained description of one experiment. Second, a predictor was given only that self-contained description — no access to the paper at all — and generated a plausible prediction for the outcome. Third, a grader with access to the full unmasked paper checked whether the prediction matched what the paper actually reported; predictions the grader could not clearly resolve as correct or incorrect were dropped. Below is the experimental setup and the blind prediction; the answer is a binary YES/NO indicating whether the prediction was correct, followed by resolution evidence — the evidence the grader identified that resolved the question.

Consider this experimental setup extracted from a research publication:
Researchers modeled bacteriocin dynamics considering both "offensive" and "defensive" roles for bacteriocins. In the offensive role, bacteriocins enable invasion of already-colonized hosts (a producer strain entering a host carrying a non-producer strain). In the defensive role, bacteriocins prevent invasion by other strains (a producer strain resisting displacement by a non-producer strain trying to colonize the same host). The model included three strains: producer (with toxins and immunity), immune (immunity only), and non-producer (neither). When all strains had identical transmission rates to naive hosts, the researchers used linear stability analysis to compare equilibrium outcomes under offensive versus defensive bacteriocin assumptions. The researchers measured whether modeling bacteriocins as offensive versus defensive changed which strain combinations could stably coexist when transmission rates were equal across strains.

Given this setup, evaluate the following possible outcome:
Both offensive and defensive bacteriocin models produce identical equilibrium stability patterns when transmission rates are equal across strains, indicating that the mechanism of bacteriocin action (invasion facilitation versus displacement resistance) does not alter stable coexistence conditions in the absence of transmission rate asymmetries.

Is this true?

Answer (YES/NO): YES